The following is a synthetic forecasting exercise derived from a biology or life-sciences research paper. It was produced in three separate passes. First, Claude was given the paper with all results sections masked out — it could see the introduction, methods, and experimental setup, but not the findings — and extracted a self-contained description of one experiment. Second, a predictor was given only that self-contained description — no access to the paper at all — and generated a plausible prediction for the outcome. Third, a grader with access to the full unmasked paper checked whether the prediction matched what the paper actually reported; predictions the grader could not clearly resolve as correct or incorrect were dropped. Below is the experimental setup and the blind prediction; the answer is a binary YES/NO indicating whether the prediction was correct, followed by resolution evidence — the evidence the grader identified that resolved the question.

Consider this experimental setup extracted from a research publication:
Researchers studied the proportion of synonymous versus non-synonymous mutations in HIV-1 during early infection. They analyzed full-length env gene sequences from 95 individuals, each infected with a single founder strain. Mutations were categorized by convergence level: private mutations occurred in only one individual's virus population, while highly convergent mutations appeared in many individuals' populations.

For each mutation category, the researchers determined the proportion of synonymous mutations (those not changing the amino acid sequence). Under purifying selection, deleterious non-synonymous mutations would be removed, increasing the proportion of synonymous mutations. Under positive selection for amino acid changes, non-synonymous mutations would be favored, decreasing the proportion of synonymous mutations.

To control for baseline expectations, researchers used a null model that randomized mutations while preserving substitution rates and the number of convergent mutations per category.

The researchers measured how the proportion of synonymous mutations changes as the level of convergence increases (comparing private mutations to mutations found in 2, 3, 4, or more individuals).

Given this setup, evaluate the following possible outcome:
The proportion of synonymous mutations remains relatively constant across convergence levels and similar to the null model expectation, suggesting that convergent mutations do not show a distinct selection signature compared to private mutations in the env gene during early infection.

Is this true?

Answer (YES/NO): NO